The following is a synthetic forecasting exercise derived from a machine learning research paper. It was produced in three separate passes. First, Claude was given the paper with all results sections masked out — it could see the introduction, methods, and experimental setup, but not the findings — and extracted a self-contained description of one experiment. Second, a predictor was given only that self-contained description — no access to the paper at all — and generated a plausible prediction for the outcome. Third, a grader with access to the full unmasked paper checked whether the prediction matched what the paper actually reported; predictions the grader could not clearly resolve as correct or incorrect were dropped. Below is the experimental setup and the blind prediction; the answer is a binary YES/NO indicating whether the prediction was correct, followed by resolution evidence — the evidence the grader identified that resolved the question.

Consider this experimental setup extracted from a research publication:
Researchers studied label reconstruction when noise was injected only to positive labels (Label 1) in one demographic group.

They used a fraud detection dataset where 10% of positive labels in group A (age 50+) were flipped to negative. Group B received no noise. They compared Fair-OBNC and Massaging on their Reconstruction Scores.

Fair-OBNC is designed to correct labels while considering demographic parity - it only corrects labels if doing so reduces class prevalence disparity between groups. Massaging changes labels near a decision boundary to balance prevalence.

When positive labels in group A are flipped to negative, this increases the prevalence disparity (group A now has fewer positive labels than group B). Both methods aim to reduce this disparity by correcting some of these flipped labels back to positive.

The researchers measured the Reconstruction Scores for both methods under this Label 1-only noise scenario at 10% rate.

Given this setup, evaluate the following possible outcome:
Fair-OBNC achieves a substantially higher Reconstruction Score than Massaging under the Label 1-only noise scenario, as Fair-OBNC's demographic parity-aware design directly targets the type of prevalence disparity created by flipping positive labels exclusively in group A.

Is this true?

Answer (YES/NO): NO